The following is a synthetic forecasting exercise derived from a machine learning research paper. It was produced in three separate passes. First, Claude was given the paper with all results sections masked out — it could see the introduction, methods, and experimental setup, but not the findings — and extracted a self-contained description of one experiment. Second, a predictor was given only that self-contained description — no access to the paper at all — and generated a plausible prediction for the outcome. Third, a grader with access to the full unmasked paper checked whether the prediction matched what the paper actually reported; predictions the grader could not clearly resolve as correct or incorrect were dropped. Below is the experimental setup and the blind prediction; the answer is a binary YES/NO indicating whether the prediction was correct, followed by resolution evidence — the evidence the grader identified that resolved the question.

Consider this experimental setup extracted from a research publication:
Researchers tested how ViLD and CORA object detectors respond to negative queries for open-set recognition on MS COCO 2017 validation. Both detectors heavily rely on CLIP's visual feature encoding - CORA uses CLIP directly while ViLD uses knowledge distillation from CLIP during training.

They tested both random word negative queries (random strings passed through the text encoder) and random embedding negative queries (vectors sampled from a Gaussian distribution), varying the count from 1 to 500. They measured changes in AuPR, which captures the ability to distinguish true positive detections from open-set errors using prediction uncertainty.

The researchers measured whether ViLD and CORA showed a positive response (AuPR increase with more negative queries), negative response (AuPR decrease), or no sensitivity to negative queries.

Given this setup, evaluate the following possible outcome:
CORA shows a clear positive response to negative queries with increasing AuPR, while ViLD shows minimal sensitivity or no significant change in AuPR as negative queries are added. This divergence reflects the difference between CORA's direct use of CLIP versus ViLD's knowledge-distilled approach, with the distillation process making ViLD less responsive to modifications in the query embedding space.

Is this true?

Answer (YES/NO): NO